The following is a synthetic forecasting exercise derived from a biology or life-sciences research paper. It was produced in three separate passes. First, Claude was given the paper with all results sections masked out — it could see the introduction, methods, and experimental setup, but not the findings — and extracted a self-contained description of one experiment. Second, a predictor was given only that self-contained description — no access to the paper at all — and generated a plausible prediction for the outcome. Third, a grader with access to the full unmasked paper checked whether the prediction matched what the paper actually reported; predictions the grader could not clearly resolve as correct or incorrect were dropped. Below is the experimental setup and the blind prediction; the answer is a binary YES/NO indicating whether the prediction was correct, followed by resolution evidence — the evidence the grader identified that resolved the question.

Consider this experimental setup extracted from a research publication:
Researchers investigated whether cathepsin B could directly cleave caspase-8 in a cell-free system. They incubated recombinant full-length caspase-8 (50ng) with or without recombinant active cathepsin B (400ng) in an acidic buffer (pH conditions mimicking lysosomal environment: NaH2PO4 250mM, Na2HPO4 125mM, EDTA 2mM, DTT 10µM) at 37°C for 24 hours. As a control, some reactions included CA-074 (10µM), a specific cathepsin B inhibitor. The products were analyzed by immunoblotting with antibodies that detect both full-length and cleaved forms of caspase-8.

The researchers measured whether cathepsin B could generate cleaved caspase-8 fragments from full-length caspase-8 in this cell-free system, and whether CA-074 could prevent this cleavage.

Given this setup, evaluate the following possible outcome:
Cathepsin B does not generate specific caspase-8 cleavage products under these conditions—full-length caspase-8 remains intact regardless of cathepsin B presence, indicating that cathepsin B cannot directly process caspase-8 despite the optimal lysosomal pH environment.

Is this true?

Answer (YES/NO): NO